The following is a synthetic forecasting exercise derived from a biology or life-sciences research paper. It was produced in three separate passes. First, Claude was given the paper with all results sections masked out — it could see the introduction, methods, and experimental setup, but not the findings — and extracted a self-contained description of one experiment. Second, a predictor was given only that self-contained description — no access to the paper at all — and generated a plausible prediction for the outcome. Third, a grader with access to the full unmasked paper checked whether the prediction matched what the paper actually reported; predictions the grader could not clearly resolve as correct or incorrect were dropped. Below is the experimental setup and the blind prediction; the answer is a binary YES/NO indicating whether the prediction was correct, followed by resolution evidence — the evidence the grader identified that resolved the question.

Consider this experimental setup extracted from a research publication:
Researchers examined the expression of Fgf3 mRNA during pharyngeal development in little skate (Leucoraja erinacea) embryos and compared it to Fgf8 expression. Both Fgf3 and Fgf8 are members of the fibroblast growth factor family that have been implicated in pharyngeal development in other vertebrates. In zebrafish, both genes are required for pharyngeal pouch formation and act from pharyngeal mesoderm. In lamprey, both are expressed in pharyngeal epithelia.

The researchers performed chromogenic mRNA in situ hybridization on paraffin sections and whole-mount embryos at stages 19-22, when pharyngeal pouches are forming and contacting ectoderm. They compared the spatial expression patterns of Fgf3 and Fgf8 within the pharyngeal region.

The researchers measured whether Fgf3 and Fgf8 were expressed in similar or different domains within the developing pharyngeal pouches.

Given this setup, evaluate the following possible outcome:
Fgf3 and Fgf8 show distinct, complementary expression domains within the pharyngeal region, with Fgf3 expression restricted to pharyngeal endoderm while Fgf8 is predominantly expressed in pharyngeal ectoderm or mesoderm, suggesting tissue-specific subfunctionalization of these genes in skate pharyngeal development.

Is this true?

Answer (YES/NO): NO